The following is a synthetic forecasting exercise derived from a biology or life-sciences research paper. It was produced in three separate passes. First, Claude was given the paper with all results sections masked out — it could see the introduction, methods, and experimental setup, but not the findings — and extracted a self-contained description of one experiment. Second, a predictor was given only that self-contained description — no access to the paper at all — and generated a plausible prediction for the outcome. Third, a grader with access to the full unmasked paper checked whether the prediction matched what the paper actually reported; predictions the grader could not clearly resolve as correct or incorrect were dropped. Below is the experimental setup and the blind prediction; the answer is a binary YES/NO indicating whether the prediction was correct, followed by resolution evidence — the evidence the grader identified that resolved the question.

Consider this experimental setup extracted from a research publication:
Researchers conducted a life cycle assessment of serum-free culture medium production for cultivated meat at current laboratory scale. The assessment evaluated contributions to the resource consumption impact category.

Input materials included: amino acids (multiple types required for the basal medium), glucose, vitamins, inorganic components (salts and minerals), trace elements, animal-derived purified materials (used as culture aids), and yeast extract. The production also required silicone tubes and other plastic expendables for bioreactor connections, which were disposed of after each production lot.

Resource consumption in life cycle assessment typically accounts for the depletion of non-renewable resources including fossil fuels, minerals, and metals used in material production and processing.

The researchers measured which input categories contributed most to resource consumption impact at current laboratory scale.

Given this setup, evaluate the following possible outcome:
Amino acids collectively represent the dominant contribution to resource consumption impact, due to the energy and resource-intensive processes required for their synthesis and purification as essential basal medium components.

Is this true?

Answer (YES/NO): NO